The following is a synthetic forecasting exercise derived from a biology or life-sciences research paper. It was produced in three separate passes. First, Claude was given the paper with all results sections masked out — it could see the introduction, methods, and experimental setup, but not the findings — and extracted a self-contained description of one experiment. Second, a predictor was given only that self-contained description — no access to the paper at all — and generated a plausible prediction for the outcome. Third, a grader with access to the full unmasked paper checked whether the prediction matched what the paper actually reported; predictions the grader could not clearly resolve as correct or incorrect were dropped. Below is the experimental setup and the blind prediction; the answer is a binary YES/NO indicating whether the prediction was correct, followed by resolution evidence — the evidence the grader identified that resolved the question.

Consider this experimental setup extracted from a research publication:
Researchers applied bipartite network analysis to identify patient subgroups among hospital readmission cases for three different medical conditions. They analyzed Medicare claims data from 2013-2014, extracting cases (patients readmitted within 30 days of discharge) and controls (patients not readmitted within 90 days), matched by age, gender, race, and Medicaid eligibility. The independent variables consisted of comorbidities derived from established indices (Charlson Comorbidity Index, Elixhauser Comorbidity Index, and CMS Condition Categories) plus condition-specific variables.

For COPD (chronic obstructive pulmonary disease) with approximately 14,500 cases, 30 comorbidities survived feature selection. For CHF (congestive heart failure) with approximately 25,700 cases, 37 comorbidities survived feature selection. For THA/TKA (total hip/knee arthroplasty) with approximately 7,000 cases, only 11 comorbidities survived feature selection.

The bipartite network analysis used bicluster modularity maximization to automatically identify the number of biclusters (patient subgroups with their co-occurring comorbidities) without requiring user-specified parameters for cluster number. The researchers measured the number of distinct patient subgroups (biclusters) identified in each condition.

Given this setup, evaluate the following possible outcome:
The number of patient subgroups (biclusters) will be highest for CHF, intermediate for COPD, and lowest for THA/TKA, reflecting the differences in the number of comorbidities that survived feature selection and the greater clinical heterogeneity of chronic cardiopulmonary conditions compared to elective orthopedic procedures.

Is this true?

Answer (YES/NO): NO